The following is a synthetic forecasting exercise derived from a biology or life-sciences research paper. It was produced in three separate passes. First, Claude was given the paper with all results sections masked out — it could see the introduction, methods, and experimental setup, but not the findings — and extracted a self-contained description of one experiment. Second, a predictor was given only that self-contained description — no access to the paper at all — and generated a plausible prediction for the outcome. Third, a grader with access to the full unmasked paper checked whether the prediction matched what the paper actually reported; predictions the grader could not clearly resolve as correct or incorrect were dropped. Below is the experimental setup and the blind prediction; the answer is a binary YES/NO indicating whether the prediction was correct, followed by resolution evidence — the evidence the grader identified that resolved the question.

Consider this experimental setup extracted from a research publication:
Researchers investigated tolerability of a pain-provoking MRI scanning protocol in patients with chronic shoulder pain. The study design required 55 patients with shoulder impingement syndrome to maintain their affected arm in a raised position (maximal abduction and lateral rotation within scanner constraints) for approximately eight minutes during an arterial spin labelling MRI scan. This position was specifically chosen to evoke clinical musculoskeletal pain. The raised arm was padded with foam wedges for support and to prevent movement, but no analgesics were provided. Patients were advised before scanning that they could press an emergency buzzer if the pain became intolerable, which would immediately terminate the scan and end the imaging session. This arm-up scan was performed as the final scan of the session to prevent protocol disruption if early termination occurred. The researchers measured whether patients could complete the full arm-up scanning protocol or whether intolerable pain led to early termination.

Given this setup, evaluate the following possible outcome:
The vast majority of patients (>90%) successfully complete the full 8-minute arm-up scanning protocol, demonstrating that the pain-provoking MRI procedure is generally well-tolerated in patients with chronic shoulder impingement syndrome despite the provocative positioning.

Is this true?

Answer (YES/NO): YES